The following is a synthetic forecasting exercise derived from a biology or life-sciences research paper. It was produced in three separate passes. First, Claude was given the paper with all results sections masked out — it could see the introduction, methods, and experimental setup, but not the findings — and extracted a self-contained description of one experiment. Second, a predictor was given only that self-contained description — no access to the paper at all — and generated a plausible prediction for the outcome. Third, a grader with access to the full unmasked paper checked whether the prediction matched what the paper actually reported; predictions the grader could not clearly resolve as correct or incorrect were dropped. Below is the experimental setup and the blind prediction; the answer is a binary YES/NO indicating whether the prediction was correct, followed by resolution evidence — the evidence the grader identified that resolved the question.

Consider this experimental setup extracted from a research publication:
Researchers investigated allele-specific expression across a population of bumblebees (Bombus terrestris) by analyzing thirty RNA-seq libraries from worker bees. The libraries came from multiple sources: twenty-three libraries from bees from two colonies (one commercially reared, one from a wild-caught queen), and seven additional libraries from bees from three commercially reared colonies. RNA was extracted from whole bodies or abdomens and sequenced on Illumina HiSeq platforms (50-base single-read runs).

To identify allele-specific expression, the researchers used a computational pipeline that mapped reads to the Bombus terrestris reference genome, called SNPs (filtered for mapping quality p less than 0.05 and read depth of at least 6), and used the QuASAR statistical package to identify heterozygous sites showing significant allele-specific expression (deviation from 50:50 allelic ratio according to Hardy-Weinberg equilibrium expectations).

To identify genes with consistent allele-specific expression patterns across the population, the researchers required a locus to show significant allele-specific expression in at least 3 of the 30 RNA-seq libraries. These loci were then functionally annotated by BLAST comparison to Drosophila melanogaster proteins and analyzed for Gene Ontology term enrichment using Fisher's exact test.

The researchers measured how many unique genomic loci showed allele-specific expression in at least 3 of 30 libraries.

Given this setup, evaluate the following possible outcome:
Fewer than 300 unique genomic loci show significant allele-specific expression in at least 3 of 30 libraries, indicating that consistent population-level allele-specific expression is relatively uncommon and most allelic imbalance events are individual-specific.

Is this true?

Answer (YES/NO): NO